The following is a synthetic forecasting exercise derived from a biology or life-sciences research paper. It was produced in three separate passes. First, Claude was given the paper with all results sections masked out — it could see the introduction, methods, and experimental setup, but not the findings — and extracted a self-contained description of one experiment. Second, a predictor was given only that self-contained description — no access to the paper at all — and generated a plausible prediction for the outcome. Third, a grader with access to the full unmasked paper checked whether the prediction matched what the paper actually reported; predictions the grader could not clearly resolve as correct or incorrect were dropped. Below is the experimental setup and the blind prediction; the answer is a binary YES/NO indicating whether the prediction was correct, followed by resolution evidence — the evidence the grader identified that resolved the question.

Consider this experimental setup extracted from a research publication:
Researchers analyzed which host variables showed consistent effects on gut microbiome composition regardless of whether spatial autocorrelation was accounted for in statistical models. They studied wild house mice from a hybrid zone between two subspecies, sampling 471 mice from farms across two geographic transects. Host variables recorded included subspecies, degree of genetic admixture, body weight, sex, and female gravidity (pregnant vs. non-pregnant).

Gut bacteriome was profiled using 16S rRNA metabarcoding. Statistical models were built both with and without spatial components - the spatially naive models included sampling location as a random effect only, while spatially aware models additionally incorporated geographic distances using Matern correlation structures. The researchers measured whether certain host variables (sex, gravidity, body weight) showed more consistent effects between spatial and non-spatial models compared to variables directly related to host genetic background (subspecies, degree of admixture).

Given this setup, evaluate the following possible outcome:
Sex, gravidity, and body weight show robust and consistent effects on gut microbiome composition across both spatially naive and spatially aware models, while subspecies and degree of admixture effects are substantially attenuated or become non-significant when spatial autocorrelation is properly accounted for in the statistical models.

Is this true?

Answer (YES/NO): NO